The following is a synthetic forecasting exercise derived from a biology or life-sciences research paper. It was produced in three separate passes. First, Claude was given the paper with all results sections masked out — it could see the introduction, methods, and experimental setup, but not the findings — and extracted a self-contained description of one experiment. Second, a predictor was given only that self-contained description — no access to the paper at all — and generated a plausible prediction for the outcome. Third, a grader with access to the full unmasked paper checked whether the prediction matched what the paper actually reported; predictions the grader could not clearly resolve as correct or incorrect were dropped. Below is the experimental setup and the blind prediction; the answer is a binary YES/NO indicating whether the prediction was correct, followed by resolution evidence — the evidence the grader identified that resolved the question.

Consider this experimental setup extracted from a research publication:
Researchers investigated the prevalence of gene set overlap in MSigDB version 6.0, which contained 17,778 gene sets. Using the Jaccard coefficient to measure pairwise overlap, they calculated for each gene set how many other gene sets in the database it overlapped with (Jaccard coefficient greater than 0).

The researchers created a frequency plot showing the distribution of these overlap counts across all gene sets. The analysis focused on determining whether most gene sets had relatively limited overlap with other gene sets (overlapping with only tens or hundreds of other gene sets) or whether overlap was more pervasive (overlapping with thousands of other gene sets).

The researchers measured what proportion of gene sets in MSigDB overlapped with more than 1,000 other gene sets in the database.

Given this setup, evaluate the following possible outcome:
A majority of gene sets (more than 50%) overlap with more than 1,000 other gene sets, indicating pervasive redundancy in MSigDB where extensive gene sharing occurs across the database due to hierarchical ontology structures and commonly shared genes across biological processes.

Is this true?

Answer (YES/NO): YES